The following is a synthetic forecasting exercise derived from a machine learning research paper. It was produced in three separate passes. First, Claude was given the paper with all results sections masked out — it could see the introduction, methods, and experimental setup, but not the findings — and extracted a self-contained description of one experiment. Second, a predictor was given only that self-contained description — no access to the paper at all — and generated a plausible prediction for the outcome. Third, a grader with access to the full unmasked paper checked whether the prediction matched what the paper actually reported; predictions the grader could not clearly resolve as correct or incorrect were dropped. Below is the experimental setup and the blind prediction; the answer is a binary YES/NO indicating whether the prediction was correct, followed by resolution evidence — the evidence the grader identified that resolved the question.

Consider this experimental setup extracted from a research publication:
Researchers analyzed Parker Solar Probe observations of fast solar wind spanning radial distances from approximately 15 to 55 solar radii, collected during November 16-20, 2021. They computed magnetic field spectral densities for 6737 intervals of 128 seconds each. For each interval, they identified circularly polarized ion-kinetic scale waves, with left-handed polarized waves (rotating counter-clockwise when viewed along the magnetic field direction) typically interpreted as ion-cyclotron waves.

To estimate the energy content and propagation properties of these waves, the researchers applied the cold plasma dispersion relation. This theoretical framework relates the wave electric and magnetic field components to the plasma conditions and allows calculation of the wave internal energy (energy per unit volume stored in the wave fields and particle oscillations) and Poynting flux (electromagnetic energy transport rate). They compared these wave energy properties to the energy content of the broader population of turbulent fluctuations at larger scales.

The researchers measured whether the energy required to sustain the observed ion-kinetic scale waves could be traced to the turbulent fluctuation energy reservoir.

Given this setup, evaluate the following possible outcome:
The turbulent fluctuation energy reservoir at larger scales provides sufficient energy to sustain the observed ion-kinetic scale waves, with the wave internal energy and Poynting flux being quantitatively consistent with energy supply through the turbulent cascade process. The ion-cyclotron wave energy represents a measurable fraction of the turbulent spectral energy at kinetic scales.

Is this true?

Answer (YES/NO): YES